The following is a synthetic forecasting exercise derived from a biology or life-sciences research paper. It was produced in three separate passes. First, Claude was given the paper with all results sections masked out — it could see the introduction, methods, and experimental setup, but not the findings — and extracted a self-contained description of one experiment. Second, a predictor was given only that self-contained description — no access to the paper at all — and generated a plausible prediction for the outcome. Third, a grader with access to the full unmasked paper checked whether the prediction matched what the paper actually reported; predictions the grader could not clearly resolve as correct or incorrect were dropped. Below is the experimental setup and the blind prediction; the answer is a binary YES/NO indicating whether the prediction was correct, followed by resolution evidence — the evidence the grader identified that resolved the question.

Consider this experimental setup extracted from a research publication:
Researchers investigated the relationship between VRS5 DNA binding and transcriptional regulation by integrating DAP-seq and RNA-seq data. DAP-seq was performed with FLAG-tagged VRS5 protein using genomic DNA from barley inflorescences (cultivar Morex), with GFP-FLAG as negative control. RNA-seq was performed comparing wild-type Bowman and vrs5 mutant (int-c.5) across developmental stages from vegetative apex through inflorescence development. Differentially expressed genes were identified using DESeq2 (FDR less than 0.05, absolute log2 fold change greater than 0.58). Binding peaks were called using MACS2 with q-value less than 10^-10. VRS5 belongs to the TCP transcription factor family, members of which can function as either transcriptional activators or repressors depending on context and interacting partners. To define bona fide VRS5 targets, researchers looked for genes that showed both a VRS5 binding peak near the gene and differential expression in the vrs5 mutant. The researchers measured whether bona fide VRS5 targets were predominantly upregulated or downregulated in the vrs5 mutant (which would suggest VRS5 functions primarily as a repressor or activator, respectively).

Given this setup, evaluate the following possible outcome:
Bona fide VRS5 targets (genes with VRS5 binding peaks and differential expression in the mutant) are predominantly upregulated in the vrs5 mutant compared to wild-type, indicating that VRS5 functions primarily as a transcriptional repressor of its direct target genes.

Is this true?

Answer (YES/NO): NO